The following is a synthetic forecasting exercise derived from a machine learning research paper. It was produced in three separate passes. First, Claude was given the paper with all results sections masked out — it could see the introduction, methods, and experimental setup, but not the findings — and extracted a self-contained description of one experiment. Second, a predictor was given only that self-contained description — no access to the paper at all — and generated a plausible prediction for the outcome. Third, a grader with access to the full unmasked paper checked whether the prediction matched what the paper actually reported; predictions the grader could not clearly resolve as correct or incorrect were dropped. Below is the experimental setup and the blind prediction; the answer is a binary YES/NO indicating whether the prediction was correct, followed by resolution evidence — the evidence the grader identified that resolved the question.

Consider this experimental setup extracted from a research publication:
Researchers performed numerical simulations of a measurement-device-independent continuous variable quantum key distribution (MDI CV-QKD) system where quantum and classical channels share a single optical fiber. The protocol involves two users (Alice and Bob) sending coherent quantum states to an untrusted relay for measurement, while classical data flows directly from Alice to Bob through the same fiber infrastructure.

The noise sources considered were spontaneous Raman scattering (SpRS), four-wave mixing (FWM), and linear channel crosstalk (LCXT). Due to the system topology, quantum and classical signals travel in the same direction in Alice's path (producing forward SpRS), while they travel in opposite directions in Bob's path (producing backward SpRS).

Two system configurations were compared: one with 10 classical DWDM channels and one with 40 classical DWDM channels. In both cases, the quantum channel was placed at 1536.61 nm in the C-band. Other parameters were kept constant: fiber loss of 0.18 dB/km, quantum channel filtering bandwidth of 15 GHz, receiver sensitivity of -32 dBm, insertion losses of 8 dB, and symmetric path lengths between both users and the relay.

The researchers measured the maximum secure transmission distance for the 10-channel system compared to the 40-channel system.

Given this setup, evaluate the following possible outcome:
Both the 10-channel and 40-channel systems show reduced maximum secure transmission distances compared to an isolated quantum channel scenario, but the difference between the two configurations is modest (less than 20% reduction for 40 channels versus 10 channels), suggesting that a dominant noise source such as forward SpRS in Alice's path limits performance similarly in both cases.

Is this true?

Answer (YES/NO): NO